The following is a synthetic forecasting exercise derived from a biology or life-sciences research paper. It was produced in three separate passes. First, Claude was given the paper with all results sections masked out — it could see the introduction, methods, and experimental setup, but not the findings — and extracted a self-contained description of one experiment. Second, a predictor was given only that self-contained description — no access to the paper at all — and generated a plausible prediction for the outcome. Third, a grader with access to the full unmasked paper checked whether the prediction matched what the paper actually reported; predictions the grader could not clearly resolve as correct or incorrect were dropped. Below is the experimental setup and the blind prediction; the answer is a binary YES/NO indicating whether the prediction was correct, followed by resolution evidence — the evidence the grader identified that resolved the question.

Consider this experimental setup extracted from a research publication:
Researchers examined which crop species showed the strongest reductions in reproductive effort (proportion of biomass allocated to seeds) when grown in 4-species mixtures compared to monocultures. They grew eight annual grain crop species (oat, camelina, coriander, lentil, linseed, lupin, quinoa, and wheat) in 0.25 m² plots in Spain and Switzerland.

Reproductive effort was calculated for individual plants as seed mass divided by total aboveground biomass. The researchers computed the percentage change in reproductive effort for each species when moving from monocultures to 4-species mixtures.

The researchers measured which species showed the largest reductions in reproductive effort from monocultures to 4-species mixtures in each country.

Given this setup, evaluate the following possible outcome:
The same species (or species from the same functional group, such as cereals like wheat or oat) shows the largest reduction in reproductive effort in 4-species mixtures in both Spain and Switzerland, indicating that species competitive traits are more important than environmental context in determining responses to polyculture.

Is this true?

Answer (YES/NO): NO